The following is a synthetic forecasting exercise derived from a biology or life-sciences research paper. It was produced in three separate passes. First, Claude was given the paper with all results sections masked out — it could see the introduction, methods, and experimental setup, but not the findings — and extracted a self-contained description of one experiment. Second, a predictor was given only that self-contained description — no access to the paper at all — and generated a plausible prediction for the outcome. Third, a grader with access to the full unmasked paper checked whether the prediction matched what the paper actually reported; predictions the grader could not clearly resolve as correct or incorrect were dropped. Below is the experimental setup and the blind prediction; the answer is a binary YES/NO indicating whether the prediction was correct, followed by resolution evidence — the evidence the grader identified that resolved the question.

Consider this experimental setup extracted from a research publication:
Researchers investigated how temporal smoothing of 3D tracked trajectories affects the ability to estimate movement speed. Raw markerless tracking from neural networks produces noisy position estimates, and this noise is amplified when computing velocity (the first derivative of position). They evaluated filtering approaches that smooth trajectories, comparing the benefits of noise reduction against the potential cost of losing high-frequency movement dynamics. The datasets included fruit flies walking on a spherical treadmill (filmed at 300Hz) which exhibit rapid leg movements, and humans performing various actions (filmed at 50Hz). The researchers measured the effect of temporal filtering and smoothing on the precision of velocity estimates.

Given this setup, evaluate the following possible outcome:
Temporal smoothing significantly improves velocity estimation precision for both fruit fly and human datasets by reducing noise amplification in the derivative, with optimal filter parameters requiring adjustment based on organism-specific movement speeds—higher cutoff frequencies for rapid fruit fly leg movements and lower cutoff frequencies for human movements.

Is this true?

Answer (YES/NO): NO